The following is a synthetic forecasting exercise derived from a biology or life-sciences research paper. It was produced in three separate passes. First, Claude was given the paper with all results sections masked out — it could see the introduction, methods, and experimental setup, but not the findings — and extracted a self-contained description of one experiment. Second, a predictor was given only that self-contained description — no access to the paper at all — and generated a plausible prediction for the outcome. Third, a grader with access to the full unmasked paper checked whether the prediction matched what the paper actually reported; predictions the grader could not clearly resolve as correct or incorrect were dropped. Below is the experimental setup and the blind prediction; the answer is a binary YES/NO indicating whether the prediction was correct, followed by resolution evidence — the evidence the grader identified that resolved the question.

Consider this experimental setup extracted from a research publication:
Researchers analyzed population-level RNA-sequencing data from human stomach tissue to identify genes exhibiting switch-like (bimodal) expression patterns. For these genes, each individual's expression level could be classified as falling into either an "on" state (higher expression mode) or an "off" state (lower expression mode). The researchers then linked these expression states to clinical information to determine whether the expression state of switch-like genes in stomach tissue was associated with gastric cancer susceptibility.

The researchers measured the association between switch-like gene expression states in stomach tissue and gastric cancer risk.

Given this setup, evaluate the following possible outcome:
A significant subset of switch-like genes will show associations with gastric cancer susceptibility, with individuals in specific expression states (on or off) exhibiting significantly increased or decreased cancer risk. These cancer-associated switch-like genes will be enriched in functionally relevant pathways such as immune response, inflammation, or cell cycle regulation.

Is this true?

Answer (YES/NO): NO